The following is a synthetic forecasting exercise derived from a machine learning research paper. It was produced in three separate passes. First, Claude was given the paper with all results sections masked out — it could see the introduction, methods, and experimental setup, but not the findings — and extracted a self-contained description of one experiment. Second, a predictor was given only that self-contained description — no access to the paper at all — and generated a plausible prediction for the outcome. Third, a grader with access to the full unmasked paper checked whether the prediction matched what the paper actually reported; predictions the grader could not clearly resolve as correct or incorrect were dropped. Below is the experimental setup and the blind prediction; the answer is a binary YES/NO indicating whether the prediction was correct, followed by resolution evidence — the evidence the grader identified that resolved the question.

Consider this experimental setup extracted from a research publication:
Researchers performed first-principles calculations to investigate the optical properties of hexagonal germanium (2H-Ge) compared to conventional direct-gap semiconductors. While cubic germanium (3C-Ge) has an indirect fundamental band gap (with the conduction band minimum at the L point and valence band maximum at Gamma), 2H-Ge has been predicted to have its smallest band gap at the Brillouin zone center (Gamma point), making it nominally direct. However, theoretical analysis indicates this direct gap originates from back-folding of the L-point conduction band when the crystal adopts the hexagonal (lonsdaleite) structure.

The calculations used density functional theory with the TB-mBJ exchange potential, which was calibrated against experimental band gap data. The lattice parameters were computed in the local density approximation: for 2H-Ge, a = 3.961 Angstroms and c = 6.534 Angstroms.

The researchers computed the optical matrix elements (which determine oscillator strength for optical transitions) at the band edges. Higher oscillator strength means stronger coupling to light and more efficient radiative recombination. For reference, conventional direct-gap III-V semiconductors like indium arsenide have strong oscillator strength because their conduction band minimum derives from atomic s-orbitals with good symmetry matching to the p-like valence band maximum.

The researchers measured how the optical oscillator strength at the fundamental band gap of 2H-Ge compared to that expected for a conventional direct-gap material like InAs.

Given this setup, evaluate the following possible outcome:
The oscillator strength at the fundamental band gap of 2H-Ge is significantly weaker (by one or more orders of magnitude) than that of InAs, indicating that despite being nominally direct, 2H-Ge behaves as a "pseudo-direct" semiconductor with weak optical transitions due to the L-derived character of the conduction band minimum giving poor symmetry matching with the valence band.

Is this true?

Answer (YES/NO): YES